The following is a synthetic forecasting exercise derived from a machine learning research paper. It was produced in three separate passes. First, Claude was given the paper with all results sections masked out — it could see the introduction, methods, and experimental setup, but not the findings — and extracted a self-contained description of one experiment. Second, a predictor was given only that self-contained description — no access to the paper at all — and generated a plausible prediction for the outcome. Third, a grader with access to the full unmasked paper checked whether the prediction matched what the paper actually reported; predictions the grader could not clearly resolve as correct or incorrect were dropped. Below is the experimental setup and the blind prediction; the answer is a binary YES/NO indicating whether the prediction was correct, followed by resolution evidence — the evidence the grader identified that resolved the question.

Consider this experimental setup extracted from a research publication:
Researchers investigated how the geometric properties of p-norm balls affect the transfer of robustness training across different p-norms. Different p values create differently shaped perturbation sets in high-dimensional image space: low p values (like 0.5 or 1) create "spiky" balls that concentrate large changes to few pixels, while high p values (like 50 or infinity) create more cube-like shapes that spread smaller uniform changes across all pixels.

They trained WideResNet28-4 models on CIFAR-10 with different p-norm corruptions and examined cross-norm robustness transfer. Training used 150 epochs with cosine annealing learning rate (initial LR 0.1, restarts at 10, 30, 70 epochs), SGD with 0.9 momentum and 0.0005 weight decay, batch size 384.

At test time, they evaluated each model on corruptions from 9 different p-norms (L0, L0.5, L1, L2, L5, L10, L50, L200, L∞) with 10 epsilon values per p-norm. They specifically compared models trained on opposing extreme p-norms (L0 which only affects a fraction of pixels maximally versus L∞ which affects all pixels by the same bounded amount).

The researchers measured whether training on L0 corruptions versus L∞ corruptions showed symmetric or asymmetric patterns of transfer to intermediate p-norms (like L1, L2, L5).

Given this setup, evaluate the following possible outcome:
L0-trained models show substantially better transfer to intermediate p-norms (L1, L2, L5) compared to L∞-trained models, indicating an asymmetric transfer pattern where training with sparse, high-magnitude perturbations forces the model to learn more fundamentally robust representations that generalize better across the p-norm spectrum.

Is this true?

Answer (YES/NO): NO